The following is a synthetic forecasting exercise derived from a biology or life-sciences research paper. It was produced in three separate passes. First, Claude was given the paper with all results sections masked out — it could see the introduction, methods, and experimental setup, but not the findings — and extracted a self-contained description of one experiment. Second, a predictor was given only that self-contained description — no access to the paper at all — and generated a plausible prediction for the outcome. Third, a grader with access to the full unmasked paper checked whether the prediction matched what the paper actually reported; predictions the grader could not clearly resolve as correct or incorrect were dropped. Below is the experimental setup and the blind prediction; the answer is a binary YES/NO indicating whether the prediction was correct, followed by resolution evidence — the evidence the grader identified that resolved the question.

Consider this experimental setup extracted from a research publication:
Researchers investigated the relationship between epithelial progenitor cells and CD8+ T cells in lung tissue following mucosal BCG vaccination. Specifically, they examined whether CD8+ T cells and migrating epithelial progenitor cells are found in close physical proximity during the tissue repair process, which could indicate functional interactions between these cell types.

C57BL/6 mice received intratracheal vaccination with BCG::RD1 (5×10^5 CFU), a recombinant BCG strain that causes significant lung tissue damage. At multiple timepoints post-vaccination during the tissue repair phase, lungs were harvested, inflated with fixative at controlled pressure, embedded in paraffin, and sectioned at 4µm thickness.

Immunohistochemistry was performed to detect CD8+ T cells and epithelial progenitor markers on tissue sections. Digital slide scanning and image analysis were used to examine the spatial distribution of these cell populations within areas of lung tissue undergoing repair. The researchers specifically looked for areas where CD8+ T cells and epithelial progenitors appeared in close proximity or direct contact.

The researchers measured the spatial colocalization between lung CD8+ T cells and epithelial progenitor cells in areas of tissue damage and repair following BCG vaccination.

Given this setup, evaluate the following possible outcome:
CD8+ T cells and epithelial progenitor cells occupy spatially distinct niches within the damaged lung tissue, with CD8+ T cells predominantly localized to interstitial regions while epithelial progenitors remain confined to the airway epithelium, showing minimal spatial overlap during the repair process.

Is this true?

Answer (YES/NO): NO